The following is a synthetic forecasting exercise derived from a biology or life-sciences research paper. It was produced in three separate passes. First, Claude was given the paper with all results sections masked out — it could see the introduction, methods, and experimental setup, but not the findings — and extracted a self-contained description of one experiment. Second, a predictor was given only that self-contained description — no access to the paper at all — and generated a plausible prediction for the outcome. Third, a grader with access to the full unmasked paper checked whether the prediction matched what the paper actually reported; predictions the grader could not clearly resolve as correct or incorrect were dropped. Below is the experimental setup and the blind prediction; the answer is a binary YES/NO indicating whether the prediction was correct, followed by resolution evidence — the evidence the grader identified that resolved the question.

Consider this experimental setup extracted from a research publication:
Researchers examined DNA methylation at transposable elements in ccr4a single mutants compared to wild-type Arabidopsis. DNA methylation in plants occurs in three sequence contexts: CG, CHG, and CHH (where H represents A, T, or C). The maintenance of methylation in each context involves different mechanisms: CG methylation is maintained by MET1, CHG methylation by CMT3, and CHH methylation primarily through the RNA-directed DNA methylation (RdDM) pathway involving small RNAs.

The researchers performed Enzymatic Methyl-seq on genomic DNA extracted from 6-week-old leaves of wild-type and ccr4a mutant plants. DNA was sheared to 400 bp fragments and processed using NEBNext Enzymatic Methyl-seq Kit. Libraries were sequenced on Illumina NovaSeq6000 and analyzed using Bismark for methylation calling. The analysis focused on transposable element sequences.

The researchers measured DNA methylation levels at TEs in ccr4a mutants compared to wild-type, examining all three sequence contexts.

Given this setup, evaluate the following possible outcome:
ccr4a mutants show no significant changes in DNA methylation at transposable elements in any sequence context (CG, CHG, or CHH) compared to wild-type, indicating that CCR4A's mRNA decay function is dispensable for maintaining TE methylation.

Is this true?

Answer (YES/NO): NO